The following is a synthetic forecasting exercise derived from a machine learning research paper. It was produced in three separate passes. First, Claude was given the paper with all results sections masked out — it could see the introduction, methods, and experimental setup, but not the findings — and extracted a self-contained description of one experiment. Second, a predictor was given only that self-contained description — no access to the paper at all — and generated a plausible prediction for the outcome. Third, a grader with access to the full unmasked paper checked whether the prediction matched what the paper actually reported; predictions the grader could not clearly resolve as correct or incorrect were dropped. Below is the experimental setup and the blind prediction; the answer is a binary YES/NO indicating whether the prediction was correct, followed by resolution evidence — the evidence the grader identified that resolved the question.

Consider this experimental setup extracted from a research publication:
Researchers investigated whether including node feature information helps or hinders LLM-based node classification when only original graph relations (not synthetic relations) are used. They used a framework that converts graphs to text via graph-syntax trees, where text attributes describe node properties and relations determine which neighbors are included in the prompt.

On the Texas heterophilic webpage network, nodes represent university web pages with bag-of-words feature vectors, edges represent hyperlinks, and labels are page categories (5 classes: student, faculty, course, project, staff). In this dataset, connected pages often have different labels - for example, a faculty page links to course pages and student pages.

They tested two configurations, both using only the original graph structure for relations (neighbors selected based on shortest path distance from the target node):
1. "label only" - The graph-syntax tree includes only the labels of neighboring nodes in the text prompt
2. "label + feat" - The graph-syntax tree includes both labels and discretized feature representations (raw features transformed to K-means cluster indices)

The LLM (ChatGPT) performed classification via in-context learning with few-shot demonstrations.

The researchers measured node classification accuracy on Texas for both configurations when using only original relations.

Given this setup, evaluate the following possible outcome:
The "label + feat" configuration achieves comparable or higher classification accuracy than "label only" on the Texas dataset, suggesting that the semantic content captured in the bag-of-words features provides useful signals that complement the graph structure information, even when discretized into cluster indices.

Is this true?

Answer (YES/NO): YES